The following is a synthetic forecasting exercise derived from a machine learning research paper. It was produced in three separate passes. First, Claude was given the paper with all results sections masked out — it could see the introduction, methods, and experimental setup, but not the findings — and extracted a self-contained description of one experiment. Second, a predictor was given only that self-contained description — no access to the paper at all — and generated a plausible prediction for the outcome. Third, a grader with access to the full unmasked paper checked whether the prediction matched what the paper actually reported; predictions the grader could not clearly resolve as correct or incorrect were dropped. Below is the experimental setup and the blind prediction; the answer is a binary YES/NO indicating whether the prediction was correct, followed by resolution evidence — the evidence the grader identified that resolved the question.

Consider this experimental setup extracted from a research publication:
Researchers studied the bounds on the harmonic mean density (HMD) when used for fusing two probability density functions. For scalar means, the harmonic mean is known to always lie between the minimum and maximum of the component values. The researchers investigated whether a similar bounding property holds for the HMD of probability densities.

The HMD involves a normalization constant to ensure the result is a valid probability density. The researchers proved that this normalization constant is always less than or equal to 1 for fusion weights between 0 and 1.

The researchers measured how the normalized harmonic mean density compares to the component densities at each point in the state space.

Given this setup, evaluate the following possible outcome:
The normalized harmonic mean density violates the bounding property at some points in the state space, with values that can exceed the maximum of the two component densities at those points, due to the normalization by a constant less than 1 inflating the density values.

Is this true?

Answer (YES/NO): YES